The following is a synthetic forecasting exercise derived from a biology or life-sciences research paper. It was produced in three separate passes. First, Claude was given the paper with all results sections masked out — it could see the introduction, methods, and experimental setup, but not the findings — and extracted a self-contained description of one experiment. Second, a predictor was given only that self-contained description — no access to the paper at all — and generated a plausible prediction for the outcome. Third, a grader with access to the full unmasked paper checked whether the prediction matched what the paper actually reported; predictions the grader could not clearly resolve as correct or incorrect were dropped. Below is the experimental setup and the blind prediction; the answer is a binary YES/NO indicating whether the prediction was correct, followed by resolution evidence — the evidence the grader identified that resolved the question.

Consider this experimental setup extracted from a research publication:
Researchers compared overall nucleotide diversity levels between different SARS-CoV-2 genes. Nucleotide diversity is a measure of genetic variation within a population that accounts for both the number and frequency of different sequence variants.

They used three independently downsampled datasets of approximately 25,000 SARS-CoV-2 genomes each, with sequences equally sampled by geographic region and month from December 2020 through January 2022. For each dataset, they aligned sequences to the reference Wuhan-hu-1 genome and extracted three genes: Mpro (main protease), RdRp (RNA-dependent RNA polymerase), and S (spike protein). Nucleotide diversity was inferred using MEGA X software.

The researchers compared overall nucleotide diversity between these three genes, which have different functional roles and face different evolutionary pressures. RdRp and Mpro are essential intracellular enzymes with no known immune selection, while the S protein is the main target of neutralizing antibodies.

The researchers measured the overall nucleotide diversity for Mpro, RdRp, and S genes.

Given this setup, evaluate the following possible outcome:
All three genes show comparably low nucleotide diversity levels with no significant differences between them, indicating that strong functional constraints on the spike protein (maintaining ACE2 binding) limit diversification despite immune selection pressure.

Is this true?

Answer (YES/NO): NO